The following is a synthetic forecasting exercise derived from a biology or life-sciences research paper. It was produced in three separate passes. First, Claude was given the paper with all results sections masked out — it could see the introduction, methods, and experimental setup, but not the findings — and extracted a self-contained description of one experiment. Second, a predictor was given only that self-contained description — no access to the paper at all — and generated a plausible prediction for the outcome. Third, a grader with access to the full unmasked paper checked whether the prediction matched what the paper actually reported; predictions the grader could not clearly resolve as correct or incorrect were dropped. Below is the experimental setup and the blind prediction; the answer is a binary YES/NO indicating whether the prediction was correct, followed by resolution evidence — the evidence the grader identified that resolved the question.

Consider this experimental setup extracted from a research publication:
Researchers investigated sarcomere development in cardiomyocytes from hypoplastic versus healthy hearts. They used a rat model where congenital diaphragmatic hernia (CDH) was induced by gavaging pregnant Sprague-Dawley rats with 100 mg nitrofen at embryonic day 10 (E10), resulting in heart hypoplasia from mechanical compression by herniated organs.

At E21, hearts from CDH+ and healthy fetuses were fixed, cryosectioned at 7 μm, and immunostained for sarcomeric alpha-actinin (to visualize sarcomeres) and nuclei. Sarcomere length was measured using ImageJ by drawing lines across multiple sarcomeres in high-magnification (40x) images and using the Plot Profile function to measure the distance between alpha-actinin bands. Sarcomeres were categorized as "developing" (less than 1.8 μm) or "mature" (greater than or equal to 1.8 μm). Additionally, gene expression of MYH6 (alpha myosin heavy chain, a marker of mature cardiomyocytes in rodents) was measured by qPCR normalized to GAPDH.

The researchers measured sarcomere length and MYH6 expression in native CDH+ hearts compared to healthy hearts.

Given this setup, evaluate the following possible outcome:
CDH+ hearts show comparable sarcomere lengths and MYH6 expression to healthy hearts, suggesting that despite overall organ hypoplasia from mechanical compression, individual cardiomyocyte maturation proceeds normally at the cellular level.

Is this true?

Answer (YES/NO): NO